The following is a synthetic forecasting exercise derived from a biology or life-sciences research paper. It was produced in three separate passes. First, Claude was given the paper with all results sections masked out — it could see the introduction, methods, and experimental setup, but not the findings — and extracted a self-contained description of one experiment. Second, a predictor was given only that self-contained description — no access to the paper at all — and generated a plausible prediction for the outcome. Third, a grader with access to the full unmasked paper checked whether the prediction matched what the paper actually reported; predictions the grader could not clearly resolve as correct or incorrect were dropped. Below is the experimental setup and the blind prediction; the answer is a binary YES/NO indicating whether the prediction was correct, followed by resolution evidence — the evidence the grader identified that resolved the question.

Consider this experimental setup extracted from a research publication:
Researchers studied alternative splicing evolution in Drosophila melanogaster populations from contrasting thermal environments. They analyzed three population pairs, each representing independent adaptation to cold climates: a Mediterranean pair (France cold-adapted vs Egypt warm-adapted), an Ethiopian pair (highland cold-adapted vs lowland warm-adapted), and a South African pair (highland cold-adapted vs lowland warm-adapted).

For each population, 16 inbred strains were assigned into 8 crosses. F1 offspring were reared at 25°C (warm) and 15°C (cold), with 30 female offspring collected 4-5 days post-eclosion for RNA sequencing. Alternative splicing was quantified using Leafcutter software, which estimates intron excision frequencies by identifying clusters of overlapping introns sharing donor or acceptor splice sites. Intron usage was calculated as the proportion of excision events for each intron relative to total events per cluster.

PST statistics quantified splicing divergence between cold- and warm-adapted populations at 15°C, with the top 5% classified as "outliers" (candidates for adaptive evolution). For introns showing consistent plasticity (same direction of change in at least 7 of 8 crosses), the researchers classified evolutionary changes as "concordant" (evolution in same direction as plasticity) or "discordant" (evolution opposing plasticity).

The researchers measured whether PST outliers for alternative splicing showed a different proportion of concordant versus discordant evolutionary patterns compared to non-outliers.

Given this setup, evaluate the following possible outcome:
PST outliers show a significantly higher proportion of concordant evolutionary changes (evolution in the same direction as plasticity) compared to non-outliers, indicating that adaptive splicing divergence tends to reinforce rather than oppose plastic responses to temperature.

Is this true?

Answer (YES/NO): NO